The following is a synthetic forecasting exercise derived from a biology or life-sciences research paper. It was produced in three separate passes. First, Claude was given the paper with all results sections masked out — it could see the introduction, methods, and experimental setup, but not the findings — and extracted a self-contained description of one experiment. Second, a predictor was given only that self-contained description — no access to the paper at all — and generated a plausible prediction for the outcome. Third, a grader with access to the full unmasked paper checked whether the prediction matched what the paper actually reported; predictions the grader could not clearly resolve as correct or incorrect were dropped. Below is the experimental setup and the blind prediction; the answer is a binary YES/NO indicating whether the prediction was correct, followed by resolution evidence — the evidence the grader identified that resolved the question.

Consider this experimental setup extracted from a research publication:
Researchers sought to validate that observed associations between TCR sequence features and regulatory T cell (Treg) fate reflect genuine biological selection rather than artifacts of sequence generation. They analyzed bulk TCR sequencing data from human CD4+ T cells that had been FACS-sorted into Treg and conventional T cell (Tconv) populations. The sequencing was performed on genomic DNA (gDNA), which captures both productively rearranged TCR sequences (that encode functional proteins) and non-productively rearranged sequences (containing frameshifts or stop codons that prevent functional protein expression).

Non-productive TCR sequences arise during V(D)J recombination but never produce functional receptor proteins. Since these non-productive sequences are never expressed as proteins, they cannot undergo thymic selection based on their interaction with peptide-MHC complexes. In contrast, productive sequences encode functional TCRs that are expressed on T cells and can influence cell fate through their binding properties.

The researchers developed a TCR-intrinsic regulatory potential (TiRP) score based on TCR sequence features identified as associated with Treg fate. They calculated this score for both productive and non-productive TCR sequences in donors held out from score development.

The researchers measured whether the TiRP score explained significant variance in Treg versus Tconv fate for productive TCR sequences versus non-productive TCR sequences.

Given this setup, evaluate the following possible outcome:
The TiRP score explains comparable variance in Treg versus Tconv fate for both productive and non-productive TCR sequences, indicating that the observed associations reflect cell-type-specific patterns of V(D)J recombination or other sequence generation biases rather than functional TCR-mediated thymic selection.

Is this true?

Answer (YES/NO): NO